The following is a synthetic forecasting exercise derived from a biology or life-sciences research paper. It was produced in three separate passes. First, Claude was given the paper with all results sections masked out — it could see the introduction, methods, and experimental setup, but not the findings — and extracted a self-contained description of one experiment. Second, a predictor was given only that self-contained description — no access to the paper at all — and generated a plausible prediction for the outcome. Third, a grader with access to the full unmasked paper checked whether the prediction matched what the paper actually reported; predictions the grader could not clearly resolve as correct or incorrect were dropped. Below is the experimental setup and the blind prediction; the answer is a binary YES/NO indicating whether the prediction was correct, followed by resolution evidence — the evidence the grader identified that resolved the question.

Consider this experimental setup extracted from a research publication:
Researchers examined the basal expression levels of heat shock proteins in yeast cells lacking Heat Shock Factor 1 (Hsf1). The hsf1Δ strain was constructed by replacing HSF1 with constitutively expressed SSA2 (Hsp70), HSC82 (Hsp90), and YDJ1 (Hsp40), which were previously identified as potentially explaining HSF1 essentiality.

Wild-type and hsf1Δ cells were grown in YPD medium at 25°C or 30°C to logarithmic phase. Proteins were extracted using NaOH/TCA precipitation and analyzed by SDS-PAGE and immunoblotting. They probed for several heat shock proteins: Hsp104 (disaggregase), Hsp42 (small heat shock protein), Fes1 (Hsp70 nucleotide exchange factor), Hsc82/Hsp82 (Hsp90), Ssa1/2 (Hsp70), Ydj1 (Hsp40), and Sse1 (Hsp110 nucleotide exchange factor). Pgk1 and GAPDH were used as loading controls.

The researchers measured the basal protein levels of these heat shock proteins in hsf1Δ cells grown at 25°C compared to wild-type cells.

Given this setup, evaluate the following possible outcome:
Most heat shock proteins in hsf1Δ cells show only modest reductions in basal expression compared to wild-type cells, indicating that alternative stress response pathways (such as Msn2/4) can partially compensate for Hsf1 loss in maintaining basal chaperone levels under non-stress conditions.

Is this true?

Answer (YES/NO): NO